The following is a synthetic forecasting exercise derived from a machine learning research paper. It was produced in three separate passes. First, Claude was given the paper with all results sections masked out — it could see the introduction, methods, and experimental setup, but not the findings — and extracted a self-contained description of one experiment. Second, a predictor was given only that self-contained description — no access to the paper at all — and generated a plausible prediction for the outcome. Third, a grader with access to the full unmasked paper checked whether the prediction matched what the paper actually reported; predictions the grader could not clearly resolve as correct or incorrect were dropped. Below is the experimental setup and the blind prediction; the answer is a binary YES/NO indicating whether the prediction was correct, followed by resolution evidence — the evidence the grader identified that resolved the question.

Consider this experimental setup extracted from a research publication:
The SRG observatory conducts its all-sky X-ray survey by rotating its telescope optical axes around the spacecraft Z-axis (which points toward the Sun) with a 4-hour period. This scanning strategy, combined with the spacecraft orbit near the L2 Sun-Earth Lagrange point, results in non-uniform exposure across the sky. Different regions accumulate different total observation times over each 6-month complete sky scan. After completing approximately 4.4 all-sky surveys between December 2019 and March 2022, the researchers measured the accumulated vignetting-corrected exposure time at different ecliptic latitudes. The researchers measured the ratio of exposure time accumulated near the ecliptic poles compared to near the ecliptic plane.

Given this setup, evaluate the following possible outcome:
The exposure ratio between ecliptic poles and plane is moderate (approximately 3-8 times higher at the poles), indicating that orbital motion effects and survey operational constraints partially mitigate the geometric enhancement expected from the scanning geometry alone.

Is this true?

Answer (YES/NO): NO